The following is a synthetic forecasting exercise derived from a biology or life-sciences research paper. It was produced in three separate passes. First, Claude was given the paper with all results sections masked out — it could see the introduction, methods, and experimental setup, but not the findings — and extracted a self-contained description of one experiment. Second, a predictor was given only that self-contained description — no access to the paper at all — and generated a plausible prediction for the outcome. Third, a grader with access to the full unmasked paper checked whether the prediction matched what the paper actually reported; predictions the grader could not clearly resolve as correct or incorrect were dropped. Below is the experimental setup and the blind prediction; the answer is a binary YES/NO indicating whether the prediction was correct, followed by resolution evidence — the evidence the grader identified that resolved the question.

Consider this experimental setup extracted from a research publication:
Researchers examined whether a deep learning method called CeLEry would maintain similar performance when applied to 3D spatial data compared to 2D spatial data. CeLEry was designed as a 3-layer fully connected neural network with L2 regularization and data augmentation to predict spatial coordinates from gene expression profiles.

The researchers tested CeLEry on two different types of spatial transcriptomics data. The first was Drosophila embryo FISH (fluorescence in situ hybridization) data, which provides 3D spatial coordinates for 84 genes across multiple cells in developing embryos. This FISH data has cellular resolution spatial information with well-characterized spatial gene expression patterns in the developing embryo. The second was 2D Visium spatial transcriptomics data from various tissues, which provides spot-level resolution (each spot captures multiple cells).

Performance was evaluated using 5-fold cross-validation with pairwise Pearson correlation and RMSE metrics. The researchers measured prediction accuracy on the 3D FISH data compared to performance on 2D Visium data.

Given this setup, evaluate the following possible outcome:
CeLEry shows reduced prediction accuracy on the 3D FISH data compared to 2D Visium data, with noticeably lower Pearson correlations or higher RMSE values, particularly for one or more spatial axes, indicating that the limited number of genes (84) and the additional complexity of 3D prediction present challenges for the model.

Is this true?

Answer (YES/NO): YES